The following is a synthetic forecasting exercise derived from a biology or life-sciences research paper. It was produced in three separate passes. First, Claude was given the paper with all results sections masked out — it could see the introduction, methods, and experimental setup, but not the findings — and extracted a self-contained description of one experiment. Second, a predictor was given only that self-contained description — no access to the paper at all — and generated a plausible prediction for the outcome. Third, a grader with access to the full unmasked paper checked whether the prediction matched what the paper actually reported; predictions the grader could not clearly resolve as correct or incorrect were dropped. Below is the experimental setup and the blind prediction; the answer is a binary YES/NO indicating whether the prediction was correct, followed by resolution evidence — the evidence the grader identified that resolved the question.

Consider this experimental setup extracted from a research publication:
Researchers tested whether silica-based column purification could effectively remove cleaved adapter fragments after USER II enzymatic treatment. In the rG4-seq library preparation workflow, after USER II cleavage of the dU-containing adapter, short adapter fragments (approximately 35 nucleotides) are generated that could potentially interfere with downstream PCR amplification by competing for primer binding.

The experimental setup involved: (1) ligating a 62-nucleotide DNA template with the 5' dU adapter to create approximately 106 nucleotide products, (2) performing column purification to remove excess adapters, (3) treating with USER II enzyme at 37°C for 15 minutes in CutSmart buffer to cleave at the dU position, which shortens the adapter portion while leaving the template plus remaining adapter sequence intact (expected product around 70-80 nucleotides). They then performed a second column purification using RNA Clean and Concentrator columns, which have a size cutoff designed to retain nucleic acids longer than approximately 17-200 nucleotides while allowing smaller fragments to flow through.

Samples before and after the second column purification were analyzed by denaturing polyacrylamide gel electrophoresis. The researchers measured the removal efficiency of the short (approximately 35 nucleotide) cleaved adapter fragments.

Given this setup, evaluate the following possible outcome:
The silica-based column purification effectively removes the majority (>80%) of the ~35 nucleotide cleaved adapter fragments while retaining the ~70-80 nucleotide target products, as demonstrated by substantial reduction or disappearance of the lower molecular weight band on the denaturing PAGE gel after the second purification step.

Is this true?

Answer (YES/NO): YES